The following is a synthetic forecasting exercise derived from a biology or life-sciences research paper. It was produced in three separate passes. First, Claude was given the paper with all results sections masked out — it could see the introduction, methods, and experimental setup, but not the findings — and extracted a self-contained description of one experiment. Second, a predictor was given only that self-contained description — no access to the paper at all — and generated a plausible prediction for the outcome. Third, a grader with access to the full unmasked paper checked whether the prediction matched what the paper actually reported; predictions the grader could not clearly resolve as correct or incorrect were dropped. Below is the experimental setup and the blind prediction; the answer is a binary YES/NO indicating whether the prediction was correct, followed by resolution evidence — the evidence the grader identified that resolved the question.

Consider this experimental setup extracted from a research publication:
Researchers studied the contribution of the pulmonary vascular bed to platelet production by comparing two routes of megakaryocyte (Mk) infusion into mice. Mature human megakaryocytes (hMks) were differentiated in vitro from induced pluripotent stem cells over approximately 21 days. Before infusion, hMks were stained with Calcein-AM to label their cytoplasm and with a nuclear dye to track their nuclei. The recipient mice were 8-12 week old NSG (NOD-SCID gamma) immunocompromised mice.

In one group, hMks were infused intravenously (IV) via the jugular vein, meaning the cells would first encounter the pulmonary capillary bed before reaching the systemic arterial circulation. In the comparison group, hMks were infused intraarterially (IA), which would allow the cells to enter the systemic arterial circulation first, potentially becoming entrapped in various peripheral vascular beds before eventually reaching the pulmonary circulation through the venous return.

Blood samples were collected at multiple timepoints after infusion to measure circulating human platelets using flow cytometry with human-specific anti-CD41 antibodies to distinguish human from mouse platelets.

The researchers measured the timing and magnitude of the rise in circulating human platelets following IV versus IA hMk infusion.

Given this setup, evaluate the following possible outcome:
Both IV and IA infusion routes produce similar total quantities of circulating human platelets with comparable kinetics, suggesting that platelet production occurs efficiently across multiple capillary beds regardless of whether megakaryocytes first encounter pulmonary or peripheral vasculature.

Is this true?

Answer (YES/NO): NO